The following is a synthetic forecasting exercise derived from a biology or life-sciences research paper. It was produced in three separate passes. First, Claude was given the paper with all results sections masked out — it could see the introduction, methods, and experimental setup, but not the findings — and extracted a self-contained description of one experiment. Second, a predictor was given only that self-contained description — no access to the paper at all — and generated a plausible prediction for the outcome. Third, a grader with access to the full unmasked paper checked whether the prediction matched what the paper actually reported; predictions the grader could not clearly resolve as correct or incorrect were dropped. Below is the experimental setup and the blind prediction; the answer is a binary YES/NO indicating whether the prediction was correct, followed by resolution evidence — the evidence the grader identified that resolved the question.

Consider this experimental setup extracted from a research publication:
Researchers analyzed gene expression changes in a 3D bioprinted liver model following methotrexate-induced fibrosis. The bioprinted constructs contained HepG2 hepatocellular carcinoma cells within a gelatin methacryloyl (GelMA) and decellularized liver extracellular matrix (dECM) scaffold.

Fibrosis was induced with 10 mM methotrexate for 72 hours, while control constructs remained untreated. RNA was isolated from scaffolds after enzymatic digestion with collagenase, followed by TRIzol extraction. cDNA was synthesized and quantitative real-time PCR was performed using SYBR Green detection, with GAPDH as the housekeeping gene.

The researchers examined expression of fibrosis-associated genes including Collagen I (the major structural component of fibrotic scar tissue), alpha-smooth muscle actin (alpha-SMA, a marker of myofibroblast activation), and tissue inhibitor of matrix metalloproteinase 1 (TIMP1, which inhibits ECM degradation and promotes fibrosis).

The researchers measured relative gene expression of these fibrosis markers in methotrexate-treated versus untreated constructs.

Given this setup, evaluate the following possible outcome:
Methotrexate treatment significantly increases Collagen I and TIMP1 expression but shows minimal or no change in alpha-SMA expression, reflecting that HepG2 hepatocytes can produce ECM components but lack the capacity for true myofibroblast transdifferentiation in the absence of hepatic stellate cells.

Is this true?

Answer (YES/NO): NO